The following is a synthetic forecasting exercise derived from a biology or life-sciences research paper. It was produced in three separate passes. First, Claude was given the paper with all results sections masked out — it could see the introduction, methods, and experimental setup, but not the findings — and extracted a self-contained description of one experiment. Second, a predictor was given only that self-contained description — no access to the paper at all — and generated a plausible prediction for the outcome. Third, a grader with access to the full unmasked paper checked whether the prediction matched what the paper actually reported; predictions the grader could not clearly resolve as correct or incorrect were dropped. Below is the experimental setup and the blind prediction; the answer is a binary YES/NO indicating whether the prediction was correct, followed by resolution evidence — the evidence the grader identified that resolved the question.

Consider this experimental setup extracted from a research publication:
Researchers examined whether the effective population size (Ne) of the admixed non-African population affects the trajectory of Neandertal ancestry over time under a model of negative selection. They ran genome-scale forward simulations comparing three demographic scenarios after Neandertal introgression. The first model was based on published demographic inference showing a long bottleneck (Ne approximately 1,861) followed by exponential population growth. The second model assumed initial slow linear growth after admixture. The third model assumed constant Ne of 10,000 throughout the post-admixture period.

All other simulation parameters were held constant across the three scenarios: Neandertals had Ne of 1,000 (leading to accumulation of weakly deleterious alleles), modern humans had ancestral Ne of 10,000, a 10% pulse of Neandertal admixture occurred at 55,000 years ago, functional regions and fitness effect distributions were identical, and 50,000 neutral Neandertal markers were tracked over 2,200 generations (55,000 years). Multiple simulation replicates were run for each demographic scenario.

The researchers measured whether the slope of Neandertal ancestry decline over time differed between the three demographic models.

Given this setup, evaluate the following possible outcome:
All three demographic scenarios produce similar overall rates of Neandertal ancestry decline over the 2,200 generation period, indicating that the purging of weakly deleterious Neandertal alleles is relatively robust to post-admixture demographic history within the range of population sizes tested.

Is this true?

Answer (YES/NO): YES